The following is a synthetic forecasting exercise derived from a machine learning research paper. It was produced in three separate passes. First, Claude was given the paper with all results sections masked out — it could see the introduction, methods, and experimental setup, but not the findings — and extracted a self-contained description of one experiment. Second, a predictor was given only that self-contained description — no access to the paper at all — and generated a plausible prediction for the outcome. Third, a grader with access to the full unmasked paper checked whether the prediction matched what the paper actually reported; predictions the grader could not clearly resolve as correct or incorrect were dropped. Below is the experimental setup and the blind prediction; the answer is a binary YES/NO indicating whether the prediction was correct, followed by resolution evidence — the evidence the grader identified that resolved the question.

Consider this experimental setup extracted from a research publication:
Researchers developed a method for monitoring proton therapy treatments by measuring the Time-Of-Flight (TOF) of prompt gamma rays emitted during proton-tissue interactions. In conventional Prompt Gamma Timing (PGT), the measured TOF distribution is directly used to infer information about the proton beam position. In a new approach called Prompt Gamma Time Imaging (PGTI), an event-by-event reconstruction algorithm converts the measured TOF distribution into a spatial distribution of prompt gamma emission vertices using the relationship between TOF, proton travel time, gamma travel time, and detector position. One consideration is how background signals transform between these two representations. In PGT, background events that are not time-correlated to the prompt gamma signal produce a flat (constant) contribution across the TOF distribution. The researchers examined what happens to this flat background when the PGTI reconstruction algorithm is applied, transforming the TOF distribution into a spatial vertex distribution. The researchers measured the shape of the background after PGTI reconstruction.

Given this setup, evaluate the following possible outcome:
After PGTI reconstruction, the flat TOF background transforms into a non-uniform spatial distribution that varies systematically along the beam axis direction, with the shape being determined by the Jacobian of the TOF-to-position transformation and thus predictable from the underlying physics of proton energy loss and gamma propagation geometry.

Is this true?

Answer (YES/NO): YES